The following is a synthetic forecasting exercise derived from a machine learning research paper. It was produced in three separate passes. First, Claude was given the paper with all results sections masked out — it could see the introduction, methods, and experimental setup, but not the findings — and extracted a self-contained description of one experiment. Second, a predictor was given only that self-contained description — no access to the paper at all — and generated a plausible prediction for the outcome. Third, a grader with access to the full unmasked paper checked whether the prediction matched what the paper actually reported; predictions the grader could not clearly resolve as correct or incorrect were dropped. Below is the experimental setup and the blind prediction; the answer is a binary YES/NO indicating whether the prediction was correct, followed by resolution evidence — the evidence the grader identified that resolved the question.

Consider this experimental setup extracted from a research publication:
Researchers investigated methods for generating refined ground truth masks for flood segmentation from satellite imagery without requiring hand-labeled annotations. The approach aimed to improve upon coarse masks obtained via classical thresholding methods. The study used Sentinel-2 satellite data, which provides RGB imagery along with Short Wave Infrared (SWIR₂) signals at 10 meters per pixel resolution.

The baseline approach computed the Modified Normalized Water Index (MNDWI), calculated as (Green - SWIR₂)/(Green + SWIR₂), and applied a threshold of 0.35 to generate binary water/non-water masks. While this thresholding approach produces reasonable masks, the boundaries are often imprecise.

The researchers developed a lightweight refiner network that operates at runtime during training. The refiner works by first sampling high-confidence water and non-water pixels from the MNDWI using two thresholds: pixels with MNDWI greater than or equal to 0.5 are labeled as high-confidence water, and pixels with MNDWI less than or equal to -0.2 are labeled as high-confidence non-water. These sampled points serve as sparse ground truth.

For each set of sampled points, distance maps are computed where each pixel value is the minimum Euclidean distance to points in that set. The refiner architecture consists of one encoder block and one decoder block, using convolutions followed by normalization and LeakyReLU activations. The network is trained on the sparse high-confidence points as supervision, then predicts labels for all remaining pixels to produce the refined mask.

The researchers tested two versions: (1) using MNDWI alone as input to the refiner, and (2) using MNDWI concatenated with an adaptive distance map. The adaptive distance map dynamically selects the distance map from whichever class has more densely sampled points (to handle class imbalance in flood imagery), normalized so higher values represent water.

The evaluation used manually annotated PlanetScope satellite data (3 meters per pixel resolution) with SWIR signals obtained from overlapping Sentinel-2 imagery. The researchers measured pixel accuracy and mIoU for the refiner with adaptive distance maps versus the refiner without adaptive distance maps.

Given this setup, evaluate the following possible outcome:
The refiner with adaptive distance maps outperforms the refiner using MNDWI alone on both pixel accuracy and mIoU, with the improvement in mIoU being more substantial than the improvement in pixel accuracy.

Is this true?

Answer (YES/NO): NO